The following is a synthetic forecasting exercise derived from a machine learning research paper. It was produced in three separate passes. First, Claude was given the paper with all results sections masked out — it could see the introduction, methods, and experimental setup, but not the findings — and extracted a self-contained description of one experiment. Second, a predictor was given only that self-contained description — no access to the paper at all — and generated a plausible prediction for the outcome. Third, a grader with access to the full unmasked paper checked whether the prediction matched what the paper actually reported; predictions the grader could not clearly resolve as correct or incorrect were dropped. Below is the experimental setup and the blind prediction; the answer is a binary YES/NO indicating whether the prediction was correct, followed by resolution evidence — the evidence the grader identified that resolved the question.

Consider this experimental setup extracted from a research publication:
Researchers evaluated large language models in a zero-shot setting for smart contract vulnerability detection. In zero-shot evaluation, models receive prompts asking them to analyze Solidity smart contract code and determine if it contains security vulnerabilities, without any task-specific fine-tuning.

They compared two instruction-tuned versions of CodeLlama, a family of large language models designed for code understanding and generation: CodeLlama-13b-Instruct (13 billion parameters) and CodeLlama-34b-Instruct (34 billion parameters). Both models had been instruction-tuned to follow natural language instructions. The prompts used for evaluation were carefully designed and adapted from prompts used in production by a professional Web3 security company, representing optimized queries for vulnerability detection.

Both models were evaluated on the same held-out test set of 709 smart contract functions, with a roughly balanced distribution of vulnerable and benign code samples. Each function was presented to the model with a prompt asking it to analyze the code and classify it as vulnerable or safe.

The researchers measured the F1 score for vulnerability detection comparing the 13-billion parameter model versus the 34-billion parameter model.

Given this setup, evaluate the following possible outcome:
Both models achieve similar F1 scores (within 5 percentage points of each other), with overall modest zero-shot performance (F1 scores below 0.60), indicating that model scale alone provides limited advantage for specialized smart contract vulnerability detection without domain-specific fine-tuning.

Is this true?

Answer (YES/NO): NO